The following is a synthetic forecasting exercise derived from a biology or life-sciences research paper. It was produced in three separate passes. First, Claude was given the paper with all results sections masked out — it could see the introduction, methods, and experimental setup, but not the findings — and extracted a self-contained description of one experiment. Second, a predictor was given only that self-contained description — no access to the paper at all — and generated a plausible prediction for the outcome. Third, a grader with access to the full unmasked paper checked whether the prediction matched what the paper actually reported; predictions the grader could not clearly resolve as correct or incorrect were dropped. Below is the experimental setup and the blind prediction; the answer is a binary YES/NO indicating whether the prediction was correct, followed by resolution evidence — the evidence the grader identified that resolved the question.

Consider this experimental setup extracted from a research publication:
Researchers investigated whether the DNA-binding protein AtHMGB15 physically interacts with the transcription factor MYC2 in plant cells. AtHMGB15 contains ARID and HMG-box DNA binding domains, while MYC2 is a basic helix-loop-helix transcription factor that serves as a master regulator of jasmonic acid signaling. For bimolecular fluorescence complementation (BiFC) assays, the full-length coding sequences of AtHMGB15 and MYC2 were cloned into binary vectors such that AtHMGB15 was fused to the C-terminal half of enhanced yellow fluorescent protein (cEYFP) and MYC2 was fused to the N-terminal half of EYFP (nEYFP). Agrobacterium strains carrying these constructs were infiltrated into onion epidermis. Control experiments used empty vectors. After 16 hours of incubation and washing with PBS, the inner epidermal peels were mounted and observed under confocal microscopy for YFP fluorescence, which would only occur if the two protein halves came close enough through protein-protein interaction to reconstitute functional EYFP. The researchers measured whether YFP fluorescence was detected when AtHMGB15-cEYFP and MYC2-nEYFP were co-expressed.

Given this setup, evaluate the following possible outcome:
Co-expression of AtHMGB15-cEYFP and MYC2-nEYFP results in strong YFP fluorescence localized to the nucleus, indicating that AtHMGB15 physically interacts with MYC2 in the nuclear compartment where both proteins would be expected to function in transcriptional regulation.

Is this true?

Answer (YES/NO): YES